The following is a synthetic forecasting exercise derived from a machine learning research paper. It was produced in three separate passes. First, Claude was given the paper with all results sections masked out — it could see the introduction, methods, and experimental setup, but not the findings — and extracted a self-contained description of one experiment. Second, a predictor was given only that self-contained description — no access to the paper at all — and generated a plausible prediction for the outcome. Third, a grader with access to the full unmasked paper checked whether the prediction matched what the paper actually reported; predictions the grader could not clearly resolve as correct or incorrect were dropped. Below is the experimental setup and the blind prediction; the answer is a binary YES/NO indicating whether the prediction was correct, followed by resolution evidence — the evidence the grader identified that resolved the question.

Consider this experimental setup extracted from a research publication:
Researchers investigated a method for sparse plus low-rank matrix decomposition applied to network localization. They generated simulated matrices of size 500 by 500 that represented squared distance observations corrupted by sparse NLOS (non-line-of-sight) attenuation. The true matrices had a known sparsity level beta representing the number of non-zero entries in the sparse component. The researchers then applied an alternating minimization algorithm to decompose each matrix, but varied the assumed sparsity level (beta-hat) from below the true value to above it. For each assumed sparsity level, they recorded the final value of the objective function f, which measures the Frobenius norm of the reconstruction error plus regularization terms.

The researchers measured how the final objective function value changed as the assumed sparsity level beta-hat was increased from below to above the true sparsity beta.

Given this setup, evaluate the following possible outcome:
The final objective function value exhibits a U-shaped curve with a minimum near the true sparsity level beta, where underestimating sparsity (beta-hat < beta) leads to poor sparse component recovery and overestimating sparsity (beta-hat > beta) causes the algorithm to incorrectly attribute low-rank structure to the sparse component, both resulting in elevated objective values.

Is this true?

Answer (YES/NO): NO